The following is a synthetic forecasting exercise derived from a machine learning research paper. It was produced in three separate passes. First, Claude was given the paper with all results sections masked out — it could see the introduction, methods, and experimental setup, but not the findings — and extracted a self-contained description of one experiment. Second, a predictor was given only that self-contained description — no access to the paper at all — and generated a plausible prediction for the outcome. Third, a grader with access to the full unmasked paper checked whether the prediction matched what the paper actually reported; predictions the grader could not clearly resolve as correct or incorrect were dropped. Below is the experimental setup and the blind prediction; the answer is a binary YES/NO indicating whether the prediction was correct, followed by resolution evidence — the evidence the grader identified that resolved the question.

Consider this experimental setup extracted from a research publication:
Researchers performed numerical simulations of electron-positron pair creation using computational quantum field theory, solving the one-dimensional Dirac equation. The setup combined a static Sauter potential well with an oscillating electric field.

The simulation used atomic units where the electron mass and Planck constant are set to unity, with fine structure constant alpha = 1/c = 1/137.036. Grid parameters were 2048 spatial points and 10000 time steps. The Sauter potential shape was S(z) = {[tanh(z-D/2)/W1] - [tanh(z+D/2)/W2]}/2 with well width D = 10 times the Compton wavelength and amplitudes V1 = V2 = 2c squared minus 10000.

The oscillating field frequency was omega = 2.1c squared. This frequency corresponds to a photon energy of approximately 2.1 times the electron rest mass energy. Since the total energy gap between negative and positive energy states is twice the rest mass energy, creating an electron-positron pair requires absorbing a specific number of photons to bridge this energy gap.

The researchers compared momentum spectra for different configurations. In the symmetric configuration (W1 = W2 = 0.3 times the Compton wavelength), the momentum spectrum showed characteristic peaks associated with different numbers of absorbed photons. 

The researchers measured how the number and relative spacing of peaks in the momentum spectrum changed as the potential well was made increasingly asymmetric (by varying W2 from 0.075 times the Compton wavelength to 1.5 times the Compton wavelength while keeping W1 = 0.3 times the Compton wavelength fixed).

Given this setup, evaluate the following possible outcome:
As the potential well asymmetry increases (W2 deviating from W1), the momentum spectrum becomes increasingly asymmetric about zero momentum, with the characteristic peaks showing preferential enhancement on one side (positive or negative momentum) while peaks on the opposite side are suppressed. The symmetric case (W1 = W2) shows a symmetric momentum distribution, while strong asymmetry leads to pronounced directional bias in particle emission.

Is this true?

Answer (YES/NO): YES